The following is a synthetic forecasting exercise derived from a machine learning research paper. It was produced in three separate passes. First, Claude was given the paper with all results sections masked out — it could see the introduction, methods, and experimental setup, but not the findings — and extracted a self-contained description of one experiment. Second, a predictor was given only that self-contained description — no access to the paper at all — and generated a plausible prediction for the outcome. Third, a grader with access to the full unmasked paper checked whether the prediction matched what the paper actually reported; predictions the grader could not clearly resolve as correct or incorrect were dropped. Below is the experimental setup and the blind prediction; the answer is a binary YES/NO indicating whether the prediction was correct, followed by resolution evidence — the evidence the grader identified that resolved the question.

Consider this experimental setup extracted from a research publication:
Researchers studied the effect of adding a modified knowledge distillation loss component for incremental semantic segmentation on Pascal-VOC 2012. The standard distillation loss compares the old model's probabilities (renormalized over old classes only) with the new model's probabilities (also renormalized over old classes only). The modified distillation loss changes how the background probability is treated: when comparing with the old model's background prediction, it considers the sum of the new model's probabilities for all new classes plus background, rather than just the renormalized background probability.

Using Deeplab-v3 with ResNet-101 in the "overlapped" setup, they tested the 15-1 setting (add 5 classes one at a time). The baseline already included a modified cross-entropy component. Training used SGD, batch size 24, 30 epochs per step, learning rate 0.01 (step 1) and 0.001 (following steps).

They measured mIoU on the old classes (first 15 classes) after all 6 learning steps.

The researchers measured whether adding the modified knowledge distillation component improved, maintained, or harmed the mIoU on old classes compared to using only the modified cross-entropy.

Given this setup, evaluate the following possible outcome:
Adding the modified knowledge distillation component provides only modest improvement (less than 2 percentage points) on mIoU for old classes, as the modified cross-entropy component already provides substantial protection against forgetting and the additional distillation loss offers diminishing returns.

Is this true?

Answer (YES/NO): NO